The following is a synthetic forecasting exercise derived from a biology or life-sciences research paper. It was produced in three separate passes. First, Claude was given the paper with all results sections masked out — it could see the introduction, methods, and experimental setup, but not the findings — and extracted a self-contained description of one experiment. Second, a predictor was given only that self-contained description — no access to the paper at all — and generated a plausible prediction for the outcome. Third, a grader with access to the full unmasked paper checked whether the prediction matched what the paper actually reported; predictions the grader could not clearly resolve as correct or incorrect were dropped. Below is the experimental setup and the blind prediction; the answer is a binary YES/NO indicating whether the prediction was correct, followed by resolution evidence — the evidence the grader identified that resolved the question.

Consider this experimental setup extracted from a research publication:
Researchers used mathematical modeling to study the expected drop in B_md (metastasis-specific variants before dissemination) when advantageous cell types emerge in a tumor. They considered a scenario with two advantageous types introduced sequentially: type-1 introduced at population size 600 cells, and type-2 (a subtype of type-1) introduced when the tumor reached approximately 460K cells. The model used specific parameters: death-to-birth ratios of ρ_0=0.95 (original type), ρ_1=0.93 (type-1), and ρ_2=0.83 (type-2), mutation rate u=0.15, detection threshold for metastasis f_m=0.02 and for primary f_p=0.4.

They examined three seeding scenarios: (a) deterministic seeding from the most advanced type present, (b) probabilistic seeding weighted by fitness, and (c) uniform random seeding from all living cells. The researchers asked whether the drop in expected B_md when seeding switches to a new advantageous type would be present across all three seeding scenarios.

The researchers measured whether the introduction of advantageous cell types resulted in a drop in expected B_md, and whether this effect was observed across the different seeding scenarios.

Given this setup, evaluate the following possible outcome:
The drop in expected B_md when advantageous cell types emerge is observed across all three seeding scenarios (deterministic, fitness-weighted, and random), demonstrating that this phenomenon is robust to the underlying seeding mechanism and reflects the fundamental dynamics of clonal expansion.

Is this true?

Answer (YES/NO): YES